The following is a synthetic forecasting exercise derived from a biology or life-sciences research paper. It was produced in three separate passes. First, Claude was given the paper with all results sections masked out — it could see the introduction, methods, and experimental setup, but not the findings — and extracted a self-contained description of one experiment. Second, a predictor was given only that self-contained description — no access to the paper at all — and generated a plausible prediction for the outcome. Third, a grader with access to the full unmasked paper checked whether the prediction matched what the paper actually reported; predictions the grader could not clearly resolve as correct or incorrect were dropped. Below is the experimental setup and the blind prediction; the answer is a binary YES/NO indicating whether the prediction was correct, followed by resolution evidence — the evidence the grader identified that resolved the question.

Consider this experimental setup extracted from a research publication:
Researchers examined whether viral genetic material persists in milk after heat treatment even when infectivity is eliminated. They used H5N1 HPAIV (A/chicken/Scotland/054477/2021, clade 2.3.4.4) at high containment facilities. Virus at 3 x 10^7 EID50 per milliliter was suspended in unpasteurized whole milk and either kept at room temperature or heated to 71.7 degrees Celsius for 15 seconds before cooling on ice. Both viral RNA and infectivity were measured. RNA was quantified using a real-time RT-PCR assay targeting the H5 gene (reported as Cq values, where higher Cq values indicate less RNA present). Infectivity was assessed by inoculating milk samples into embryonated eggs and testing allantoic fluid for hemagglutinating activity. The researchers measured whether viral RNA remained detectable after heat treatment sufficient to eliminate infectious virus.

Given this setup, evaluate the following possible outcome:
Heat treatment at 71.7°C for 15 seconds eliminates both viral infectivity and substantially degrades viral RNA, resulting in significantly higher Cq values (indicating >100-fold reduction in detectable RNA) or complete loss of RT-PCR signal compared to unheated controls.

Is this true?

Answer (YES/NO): NO